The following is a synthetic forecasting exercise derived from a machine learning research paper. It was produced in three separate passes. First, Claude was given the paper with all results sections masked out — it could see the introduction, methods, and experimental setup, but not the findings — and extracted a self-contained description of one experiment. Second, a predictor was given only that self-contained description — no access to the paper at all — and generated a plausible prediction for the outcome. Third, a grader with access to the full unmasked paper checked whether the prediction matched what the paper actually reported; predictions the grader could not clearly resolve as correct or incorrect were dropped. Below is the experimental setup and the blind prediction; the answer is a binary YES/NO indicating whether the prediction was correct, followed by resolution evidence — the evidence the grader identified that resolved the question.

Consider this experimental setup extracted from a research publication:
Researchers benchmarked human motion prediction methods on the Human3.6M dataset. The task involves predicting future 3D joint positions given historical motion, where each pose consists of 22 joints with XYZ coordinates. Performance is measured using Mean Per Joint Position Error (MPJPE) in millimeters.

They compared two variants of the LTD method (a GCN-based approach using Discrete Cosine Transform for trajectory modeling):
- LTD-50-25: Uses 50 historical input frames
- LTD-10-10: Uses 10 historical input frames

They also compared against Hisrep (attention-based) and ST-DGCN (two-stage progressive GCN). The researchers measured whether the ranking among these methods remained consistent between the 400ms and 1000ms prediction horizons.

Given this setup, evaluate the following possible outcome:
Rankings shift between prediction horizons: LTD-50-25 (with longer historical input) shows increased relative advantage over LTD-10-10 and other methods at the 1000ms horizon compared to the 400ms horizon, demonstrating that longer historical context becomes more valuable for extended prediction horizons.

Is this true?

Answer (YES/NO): YES